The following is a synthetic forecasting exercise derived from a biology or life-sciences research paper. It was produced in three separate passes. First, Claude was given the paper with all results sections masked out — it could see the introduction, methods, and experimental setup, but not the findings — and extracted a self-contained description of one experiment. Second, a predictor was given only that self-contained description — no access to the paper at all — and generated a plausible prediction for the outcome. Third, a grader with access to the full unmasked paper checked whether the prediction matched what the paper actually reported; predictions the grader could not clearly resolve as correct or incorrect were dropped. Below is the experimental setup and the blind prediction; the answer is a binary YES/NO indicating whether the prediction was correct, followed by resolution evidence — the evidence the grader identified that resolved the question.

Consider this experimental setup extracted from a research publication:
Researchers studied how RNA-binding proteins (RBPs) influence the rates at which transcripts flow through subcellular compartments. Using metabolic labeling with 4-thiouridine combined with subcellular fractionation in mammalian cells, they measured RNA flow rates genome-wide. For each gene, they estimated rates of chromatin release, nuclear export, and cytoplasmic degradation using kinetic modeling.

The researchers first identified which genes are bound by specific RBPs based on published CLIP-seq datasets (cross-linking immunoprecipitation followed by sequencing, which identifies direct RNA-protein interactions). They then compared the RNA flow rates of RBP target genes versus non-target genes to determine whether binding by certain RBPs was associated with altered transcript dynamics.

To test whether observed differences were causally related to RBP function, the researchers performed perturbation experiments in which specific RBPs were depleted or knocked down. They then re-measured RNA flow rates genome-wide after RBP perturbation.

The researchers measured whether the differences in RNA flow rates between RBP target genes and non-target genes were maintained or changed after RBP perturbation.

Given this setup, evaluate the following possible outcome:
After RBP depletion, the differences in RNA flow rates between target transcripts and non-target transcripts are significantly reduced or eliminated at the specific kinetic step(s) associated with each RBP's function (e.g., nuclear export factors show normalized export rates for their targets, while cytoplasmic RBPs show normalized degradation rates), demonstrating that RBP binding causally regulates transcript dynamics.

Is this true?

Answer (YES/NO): YES